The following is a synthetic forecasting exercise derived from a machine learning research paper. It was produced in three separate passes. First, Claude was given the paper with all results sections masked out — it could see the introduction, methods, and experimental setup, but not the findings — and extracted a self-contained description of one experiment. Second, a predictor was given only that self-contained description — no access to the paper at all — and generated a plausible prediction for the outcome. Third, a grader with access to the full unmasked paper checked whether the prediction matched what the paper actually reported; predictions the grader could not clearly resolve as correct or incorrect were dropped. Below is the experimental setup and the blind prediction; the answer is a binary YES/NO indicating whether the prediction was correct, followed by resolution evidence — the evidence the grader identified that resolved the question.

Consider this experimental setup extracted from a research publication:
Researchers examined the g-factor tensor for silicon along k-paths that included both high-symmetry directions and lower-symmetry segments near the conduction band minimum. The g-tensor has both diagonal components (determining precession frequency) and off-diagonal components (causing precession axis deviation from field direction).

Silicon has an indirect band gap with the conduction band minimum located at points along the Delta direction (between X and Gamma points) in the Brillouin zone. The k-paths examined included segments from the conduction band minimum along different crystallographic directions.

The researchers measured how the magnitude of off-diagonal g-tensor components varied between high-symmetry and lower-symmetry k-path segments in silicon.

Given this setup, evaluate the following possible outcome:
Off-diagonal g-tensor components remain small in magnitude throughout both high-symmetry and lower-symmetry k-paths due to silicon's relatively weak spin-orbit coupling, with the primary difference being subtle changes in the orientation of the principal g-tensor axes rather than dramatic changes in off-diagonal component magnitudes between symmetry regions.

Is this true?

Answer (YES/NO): NO